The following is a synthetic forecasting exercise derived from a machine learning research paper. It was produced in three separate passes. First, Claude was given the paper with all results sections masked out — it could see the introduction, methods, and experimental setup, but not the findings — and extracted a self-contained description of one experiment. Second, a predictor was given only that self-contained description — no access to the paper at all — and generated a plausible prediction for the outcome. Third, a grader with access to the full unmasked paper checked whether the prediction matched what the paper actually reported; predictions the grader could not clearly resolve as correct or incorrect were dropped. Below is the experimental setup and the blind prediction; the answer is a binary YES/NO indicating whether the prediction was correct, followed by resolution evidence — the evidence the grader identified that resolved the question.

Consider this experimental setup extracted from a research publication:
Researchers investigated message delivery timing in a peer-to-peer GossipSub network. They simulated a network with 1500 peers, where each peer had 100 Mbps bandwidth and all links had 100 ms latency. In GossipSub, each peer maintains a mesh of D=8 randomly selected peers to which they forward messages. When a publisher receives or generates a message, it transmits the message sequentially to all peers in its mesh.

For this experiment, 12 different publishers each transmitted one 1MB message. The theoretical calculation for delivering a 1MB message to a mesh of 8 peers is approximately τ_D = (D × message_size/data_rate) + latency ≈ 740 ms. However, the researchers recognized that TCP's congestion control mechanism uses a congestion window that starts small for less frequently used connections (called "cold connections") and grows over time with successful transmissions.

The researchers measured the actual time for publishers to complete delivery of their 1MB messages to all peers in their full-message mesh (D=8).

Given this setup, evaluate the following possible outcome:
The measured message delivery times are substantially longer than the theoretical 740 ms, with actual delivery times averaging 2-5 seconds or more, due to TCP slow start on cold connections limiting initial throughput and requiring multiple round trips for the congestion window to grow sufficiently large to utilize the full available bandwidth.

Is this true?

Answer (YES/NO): NO